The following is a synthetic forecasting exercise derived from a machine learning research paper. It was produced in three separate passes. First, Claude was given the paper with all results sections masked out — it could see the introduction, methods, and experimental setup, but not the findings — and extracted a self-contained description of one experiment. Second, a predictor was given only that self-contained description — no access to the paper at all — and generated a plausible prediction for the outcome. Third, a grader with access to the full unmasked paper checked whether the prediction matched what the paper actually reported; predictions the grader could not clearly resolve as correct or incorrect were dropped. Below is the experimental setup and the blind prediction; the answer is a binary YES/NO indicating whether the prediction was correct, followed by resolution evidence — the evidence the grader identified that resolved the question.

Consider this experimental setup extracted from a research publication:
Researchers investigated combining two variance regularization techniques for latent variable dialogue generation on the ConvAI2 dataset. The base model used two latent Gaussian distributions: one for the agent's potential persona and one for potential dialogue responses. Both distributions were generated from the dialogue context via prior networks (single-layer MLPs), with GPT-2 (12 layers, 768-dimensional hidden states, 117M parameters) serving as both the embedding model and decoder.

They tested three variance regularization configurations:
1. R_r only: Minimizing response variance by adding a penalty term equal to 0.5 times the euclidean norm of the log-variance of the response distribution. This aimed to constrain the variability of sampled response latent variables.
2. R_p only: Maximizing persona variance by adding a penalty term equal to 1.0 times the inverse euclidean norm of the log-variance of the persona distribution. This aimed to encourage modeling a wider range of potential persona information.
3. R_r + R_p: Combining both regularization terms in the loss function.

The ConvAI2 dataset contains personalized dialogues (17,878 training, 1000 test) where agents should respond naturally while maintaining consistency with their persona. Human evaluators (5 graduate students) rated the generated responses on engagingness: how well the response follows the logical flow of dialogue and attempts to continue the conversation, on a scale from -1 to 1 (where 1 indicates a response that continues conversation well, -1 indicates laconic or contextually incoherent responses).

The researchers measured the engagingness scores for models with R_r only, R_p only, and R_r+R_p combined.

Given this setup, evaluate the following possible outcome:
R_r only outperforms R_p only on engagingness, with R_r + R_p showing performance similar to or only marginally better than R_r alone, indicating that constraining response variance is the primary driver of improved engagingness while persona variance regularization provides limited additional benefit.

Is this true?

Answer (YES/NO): NO